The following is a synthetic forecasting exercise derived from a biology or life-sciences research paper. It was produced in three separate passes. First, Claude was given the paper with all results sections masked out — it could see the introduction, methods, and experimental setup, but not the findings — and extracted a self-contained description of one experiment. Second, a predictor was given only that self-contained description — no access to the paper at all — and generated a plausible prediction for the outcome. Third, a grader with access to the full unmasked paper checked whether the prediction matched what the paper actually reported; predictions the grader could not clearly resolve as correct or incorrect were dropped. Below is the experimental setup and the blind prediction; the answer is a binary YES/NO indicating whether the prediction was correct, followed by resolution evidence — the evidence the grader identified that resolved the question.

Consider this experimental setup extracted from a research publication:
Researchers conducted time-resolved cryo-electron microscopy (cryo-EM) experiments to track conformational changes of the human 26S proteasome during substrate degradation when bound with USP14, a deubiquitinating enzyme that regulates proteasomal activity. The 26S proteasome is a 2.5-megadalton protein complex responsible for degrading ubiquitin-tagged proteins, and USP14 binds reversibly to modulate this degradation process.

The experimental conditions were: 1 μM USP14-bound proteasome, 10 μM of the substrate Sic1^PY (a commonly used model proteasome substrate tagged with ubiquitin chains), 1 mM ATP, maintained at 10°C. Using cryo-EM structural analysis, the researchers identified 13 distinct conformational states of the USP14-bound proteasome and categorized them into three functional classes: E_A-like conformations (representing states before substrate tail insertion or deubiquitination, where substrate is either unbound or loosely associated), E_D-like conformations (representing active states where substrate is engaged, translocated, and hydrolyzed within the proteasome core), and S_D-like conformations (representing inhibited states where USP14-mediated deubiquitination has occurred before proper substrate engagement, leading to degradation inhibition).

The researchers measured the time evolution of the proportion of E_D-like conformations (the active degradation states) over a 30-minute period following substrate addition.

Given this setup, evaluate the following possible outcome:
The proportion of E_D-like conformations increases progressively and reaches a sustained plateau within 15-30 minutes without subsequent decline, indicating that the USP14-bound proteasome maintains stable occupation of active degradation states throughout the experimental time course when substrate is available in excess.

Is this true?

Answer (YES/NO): NO